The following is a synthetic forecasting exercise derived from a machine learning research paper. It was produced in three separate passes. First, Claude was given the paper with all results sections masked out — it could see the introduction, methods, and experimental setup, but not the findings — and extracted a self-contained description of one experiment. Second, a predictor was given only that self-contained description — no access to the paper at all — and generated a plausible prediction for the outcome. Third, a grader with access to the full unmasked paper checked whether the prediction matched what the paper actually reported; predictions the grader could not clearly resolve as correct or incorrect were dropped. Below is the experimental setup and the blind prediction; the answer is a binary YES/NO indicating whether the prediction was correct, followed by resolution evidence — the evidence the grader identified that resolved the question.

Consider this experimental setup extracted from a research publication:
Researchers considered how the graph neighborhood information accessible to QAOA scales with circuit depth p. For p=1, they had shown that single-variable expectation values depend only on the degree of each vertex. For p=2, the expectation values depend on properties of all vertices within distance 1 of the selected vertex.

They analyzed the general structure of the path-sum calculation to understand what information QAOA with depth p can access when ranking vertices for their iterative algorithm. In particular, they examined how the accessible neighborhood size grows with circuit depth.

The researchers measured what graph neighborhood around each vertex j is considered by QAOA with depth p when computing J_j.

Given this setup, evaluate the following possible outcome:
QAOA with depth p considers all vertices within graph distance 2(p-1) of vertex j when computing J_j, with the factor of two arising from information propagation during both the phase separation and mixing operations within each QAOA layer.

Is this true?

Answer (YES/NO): NO